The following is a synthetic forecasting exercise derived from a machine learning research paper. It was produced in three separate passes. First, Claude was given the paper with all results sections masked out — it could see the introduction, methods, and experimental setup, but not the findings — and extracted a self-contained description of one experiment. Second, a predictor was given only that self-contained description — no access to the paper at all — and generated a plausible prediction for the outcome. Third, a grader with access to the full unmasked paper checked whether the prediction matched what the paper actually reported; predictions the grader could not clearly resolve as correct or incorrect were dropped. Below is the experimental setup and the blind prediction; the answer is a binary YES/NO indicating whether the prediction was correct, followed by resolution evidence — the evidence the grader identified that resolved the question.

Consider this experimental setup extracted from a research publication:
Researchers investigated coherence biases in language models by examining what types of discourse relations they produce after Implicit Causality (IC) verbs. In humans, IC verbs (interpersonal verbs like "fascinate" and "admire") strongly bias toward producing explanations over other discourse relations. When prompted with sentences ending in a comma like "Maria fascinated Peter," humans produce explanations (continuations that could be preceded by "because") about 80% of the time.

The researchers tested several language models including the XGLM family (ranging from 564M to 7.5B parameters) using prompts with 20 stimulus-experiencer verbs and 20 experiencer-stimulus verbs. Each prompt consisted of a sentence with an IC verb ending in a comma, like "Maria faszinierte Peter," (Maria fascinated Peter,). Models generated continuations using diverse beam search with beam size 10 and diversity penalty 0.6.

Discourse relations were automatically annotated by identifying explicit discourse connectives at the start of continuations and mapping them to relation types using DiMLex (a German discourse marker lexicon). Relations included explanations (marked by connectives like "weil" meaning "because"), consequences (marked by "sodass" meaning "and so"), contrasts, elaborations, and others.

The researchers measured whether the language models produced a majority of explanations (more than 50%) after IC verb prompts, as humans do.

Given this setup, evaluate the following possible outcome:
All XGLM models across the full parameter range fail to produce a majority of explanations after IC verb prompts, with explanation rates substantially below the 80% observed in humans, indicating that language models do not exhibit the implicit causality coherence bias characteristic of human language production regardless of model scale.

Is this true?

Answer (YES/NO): YES